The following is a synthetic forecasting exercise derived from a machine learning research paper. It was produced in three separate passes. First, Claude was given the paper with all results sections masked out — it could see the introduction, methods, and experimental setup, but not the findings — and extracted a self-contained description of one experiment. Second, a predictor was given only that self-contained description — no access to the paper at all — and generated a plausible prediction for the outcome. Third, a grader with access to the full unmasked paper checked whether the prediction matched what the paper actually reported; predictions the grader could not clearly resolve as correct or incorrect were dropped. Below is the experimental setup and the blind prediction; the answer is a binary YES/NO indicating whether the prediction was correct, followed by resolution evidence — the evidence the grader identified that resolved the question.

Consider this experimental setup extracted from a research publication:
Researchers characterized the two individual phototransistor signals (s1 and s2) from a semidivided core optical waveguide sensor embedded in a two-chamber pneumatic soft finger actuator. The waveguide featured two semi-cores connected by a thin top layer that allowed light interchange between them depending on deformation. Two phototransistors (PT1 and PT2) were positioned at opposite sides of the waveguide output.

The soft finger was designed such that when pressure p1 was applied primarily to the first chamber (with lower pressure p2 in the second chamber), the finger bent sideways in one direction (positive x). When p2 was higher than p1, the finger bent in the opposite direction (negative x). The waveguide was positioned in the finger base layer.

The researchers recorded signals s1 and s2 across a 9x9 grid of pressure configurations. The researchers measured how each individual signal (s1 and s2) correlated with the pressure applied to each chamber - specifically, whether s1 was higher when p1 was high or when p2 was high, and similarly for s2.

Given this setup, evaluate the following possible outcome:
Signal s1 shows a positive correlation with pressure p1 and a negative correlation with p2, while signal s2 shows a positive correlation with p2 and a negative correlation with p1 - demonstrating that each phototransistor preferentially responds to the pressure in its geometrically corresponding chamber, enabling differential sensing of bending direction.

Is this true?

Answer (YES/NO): YES